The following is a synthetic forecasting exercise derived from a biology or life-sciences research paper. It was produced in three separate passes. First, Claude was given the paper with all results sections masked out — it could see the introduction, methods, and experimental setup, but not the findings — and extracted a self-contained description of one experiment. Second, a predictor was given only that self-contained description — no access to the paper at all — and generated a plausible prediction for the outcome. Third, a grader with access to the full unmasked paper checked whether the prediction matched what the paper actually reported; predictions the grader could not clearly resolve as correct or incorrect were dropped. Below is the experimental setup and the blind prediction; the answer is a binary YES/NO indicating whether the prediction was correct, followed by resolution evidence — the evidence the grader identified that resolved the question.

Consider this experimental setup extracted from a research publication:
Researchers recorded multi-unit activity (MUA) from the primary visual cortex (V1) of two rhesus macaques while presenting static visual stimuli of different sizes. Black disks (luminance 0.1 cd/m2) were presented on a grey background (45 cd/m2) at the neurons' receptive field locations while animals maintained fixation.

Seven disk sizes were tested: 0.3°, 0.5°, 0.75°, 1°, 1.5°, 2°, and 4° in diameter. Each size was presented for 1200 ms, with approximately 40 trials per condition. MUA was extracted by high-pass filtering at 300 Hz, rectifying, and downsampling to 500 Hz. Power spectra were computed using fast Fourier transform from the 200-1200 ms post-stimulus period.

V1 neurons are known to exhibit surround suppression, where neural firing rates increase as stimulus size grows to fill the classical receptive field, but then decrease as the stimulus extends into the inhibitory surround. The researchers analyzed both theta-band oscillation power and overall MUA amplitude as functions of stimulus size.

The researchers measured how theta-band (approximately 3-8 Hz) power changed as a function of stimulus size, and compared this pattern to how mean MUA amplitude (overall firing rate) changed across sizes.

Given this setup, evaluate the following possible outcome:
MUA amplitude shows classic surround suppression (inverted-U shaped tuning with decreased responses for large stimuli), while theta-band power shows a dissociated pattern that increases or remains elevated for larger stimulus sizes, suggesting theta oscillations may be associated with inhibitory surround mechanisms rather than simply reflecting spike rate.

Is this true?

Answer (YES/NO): NO